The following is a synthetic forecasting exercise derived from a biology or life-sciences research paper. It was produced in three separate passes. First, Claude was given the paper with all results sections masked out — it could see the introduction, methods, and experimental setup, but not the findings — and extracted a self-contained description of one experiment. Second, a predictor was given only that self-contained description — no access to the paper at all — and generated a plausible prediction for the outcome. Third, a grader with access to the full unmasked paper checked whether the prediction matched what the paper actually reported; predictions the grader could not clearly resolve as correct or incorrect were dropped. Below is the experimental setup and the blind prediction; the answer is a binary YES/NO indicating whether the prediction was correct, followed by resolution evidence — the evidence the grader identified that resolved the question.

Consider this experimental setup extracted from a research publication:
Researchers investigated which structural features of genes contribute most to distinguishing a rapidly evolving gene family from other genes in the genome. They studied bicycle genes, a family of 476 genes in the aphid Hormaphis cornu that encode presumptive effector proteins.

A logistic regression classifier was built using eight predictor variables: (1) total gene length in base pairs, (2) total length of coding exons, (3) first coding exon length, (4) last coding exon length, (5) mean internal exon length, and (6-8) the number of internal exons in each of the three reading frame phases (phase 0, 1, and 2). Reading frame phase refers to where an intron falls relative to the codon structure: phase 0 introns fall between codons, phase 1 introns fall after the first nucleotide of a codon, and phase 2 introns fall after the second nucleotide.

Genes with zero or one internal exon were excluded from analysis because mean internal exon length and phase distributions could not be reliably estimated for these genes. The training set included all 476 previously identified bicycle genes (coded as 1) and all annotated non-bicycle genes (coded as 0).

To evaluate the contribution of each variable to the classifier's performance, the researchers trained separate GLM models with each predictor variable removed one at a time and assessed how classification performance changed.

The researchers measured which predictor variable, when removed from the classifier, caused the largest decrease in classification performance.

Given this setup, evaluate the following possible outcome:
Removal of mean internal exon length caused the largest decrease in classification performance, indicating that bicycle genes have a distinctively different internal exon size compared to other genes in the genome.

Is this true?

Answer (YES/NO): NO